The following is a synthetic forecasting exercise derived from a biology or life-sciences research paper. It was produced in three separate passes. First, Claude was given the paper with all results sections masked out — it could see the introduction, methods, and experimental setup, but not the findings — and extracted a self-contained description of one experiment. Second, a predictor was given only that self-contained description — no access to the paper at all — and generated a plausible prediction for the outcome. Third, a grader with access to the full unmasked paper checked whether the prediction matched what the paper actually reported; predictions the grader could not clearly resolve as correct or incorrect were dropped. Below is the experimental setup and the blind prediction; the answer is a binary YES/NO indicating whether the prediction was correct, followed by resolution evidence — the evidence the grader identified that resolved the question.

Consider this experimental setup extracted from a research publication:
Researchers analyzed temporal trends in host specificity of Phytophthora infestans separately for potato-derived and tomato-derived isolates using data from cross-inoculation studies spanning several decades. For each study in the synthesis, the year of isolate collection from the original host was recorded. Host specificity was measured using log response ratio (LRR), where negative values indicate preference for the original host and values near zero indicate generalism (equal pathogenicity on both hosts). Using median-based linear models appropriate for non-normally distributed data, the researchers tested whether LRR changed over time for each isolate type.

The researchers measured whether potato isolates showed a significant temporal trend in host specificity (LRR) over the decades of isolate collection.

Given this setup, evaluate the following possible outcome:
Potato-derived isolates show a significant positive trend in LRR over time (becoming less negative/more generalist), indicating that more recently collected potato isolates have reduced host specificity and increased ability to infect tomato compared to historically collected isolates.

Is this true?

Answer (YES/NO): NO